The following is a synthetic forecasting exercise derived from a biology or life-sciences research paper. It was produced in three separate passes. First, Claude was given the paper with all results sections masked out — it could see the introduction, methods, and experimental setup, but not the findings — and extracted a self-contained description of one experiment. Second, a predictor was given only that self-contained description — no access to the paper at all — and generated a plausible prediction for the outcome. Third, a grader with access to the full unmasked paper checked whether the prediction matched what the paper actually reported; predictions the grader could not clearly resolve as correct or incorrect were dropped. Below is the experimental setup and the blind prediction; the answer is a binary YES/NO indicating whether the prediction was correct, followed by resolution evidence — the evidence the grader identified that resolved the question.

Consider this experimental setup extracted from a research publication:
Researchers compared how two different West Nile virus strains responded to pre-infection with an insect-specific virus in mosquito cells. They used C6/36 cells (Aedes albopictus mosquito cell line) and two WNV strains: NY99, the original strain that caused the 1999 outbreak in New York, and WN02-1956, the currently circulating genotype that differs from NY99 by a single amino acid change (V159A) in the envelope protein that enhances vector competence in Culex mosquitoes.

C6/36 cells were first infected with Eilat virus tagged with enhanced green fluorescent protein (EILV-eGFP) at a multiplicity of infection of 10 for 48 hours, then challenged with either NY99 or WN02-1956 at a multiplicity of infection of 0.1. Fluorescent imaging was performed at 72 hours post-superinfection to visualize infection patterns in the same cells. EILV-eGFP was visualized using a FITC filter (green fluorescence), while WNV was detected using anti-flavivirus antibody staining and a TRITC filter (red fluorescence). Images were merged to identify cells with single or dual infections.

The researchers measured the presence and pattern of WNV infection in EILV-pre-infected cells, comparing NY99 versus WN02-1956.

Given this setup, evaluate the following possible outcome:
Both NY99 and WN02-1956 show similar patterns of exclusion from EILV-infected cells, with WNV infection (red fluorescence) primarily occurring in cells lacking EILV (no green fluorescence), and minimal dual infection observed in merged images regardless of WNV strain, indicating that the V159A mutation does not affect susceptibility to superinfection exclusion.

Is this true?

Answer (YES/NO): NO